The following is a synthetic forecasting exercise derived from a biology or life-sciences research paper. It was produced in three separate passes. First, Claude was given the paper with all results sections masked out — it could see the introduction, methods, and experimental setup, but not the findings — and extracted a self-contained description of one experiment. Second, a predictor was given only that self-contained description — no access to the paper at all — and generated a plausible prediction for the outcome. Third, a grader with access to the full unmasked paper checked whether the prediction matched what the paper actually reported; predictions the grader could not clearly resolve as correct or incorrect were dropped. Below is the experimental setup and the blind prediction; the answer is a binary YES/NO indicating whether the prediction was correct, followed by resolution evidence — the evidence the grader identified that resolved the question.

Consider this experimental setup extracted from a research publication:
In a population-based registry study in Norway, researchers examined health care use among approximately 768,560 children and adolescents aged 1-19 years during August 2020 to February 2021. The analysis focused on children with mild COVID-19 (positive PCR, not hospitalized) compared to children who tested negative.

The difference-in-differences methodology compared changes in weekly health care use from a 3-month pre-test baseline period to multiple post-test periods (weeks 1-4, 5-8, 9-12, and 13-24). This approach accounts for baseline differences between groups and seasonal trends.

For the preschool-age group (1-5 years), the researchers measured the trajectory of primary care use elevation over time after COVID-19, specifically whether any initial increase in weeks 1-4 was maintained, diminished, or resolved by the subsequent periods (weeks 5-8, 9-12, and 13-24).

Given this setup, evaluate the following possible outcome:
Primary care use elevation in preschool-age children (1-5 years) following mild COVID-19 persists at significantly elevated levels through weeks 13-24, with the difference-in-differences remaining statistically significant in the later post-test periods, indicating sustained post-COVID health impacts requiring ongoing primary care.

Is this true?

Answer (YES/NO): YES